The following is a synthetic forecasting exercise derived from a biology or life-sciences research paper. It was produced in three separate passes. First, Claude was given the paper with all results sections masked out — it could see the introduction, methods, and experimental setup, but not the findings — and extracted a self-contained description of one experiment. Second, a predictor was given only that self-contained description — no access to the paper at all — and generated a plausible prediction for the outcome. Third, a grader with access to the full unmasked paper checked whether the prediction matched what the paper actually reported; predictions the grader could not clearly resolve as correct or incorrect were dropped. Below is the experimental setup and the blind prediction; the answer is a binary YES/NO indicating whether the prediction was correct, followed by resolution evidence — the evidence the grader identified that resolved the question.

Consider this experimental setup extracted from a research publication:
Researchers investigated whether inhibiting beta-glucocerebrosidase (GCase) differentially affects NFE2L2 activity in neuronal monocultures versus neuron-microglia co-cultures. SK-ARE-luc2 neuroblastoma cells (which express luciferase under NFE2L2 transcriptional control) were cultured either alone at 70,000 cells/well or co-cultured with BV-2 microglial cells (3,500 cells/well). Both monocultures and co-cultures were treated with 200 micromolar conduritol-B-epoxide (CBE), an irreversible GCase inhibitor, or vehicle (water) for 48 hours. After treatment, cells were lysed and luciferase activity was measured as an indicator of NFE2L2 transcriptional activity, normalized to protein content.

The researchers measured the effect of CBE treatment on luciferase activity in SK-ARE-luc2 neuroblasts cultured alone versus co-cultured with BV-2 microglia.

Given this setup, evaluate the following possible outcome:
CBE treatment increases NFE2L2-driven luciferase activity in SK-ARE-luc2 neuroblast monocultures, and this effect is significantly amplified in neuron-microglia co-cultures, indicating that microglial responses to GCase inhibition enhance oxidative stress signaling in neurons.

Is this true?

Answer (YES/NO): NO